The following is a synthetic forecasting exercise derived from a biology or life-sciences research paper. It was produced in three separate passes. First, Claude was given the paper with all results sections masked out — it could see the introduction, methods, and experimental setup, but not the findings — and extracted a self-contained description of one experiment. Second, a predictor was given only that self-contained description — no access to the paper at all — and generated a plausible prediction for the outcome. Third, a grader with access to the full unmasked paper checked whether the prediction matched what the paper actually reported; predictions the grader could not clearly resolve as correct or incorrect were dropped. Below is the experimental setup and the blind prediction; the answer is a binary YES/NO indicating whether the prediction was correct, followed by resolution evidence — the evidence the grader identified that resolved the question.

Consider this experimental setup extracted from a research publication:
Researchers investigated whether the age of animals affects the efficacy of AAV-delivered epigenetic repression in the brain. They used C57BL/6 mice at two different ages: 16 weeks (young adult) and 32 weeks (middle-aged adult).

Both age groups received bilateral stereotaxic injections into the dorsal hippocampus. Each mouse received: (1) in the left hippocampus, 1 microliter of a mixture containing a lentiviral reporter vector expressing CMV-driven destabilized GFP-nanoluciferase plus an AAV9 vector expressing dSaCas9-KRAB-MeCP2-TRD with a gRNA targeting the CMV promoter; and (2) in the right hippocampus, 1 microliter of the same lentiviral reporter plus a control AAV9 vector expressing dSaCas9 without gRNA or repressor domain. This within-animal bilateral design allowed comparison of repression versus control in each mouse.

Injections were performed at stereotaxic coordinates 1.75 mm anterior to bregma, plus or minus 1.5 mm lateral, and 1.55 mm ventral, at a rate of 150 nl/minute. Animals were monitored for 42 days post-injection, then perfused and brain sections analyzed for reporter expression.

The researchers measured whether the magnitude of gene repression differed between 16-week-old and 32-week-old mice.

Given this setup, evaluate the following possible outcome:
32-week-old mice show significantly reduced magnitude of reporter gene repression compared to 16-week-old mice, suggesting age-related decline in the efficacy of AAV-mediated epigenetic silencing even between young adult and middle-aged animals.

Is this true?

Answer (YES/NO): NO